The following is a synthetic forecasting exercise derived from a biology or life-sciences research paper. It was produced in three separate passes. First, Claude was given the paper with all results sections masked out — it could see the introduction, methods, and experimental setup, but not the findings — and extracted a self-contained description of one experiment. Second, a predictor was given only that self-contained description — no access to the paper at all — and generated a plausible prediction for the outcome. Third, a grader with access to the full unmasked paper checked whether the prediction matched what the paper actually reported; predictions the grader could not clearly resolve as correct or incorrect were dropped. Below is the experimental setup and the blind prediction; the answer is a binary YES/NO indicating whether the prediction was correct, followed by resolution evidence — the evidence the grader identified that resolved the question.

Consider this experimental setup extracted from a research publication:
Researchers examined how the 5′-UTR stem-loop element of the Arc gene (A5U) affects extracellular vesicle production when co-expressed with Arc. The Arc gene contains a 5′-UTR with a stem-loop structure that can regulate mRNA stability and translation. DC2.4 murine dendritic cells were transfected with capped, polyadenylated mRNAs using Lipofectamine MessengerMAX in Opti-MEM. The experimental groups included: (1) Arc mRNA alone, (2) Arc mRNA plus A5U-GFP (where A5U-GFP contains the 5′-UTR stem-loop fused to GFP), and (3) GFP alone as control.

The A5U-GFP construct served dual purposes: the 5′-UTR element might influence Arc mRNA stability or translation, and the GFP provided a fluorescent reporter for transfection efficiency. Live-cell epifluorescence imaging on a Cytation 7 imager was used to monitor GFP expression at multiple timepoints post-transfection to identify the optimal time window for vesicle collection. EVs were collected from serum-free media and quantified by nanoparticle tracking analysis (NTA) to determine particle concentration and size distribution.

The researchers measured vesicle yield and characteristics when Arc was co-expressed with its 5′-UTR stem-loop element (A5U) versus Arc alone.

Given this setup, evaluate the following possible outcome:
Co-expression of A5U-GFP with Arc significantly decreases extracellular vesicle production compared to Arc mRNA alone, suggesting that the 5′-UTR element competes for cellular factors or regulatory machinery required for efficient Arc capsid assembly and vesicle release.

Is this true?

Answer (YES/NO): NO